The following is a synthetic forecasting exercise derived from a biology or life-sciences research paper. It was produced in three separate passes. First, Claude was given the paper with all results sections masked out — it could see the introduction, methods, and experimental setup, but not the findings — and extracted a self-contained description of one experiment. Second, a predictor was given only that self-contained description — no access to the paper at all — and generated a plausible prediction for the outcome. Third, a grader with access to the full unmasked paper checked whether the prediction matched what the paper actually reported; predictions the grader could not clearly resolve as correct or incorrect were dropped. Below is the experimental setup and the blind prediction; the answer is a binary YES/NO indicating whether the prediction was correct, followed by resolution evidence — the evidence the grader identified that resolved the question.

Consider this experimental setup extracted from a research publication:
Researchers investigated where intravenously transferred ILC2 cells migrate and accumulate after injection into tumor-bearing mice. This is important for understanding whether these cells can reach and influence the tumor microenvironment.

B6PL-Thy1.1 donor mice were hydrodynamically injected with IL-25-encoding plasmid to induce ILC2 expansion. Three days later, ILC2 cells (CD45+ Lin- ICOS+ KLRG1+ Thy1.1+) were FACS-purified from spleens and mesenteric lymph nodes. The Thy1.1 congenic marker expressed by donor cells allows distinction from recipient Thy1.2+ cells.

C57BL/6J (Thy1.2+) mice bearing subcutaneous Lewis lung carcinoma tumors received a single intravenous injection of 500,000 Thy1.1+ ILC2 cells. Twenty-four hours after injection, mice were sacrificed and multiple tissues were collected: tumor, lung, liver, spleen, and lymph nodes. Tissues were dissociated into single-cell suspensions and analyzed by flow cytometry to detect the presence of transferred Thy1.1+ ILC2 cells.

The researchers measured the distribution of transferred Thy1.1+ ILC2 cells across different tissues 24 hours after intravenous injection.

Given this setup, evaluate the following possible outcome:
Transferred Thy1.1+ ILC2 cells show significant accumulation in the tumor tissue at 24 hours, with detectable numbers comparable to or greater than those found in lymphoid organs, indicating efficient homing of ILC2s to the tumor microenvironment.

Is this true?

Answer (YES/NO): YES